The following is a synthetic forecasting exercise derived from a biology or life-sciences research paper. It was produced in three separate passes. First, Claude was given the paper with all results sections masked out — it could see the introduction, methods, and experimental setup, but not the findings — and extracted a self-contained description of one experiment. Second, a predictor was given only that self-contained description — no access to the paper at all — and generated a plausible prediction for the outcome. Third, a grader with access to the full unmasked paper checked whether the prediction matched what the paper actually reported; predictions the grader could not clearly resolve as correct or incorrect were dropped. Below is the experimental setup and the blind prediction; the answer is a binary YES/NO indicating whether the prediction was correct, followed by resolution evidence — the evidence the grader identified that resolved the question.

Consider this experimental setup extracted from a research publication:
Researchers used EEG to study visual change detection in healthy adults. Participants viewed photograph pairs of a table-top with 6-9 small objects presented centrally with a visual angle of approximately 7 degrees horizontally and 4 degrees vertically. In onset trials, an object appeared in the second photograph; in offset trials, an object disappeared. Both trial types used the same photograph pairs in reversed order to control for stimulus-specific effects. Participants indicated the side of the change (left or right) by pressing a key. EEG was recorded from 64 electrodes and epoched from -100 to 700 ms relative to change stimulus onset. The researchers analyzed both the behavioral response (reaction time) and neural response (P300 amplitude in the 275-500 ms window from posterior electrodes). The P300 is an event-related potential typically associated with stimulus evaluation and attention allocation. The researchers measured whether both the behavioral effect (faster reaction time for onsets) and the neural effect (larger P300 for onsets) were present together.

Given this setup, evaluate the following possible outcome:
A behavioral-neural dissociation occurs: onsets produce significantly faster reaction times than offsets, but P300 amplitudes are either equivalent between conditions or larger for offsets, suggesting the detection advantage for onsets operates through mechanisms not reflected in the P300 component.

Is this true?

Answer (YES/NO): NO